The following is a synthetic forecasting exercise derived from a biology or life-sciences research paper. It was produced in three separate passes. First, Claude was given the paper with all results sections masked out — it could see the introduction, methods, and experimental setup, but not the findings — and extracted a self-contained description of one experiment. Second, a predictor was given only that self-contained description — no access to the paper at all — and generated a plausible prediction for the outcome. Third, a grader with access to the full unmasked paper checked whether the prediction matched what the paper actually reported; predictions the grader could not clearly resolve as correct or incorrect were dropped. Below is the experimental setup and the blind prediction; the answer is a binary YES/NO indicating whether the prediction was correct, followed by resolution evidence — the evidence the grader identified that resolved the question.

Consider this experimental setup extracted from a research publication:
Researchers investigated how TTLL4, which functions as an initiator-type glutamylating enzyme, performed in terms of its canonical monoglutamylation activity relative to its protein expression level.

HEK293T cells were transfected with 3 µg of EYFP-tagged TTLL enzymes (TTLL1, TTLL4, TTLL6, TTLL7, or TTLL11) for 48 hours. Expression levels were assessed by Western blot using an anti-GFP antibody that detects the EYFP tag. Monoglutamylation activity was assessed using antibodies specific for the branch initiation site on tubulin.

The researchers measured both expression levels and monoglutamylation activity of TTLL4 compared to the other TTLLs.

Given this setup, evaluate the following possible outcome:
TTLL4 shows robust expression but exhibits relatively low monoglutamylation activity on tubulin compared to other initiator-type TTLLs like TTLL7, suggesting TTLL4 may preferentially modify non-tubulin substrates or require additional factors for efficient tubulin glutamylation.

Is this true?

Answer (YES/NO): NO